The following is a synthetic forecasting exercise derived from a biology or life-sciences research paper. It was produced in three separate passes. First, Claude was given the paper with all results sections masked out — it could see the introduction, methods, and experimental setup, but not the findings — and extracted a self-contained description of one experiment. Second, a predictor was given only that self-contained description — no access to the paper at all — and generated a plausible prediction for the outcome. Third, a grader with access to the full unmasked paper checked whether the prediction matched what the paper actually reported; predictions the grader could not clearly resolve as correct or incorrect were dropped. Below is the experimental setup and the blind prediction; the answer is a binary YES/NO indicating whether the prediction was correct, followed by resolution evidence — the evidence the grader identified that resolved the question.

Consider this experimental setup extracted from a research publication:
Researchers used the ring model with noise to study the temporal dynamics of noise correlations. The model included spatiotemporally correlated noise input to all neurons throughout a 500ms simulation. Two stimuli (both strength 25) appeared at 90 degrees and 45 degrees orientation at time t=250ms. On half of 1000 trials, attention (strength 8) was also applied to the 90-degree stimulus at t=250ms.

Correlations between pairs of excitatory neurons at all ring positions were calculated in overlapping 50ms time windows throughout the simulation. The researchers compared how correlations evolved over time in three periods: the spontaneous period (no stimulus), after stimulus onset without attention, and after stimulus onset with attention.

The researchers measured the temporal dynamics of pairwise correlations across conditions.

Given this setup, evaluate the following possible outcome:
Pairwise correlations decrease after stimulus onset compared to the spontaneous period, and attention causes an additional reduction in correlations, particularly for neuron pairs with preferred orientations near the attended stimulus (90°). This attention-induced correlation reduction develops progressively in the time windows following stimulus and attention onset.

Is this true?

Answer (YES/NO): NO